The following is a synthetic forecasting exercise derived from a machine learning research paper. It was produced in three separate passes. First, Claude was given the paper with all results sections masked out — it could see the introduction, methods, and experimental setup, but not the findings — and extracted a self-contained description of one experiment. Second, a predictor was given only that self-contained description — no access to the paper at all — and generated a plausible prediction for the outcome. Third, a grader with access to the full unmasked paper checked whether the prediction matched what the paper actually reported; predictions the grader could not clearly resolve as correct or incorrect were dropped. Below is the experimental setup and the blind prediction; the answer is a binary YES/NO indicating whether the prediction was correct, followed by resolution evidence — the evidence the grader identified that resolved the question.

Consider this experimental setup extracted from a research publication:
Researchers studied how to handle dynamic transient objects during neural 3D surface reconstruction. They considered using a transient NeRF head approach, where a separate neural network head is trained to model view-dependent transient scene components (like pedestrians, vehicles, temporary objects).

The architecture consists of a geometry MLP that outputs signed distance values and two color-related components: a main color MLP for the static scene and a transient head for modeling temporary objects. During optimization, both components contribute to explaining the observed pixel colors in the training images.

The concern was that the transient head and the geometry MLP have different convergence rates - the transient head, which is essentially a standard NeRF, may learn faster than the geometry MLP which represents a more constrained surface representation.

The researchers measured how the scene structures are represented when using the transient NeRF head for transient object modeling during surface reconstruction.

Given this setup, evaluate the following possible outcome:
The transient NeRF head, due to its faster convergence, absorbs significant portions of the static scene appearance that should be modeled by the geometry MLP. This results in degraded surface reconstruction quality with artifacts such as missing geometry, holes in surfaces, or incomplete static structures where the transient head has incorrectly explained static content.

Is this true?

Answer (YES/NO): YES